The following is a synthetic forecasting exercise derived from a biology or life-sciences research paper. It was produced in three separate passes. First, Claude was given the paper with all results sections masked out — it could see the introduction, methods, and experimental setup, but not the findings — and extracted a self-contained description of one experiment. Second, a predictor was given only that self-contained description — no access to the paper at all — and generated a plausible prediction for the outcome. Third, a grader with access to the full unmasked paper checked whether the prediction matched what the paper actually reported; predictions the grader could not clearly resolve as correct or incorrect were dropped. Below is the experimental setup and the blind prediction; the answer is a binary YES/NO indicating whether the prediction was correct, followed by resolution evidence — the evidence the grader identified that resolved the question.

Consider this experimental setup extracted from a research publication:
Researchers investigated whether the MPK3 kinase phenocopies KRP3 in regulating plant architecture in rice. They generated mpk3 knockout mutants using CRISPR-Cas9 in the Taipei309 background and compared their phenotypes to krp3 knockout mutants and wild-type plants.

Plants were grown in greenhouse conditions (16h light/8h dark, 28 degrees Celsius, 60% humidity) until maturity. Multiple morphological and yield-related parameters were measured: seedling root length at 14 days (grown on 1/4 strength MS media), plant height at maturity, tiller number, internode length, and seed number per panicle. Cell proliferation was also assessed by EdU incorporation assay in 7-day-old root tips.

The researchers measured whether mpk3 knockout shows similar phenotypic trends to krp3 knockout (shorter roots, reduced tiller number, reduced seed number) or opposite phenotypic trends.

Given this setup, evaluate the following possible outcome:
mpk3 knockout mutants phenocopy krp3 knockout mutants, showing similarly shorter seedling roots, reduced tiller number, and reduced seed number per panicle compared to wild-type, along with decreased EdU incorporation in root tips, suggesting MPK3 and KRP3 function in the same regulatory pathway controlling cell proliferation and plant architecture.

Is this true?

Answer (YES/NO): YES